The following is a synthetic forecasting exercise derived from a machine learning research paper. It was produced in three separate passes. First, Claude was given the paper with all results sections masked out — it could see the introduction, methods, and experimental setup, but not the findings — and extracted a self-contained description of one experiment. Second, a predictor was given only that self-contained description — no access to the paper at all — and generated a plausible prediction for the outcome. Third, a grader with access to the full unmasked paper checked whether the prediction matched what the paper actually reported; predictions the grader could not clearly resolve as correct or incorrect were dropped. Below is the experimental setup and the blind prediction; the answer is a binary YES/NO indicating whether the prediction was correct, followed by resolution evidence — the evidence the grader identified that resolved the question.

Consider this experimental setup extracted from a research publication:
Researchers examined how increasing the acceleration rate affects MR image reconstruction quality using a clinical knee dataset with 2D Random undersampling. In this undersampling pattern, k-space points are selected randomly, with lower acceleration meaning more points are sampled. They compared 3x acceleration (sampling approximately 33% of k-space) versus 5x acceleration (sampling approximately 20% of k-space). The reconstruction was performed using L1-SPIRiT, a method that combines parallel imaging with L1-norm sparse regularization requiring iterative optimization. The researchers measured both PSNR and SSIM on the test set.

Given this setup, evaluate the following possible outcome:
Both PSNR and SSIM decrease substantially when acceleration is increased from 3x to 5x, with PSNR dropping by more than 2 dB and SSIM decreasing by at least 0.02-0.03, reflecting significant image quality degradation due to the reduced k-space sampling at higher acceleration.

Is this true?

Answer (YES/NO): YES